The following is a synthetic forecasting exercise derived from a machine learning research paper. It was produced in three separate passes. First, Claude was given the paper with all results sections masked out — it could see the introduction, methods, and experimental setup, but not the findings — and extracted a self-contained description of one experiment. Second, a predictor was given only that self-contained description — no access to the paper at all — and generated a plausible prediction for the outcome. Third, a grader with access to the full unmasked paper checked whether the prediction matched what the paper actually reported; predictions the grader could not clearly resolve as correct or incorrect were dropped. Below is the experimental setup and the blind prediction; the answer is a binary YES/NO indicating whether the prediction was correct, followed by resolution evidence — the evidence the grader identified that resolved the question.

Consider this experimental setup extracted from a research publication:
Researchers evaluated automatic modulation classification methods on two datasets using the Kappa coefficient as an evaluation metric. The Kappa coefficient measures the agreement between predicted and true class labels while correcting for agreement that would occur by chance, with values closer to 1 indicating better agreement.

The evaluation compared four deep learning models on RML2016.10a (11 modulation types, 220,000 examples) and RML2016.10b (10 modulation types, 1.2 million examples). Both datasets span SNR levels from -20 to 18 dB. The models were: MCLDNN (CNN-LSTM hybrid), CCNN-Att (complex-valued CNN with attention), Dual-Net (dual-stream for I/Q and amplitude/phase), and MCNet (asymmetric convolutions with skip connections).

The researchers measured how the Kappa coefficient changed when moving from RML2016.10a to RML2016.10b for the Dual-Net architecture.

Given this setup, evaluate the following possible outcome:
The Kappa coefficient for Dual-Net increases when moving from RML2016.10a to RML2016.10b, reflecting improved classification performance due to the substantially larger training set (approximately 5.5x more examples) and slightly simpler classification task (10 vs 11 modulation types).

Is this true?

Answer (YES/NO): YES